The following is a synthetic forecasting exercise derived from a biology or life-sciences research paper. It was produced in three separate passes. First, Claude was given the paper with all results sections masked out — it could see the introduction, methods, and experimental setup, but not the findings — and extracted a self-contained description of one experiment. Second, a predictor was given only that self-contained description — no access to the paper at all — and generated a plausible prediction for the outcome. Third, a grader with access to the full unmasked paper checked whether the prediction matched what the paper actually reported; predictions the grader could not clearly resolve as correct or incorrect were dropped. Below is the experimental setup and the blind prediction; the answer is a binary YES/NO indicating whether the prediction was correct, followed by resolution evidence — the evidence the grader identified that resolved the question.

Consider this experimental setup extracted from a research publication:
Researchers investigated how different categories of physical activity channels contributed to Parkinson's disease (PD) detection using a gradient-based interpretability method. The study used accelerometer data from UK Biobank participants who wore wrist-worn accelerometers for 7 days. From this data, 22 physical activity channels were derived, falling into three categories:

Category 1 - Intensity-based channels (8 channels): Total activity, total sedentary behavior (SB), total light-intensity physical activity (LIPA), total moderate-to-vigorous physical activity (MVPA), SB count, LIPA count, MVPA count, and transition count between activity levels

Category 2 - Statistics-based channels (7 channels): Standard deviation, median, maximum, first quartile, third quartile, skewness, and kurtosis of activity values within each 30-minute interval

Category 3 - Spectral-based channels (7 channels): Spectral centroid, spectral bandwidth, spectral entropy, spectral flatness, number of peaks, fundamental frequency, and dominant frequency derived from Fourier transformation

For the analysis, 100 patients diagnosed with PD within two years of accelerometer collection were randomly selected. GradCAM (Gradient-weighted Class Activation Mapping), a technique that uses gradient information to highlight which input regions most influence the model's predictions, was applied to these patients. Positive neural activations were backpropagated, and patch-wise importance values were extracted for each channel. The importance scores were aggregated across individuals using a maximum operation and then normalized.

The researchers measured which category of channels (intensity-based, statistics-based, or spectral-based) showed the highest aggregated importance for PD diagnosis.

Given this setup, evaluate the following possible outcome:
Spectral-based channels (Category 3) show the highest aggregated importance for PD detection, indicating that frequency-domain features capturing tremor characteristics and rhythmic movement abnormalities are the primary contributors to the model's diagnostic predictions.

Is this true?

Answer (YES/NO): YES